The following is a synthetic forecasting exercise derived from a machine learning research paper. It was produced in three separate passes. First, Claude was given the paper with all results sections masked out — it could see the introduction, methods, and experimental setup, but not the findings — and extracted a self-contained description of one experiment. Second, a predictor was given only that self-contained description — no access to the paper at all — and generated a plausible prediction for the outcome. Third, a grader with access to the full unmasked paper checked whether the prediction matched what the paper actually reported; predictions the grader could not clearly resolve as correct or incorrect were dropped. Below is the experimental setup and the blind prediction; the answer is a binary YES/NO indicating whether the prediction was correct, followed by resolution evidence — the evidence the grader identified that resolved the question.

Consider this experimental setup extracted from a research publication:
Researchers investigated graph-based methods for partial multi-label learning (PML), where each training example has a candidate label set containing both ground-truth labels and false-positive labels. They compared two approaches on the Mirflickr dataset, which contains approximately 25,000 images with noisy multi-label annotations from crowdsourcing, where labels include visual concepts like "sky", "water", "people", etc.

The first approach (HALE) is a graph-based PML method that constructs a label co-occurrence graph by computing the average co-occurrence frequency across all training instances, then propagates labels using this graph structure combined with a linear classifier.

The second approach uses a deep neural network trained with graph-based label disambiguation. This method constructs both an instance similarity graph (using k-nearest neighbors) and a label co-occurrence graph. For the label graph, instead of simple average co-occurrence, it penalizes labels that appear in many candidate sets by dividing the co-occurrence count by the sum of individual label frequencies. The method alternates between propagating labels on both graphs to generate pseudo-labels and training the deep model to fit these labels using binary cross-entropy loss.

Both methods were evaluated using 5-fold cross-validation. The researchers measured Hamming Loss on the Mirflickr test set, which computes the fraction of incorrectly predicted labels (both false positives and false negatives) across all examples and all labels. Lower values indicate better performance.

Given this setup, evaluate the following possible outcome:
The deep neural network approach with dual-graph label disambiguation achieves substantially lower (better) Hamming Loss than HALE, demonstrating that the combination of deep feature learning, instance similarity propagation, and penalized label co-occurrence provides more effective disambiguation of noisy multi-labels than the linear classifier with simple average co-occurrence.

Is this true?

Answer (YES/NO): NO